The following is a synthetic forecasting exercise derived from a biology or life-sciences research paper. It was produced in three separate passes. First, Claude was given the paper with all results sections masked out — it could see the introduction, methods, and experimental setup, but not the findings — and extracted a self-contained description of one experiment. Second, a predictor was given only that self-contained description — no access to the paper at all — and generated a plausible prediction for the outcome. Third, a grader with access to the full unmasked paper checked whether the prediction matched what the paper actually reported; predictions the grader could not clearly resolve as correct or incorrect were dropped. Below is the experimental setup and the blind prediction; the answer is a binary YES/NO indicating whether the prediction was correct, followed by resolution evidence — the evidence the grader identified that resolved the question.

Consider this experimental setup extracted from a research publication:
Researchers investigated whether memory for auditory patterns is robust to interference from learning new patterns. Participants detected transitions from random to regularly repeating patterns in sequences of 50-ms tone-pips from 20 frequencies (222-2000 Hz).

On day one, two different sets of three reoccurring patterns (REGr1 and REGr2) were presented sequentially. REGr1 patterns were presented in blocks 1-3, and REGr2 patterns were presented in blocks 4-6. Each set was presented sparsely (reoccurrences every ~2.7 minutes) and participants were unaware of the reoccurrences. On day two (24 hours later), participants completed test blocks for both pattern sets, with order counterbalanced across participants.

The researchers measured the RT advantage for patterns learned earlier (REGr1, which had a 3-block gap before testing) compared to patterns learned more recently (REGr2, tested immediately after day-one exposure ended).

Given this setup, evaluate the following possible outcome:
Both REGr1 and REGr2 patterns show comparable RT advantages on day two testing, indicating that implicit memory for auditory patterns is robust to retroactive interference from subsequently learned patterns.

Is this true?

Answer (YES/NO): YES